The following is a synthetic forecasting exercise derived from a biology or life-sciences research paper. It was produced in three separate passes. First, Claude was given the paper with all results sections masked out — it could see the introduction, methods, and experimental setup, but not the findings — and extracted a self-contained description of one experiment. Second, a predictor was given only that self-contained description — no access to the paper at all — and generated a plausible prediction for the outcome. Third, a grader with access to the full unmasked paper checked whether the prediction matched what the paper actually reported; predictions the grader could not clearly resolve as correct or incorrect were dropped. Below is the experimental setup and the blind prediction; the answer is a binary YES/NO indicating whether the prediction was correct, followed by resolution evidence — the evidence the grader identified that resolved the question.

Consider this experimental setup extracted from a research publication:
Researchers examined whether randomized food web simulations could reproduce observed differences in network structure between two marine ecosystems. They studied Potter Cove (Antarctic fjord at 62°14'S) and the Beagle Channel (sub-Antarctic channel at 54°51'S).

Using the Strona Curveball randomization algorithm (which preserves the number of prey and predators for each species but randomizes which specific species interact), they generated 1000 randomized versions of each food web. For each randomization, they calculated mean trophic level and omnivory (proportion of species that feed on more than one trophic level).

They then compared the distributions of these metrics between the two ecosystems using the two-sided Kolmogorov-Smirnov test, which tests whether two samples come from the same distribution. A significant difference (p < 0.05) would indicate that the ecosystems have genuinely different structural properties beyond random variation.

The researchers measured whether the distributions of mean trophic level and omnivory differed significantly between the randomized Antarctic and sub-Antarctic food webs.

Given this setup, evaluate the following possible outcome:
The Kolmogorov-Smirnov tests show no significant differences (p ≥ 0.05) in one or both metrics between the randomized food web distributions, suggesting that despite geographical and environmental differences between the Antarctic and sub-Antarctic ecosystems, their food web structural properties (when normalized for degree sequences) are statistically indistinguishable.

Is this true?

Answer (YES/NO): NO